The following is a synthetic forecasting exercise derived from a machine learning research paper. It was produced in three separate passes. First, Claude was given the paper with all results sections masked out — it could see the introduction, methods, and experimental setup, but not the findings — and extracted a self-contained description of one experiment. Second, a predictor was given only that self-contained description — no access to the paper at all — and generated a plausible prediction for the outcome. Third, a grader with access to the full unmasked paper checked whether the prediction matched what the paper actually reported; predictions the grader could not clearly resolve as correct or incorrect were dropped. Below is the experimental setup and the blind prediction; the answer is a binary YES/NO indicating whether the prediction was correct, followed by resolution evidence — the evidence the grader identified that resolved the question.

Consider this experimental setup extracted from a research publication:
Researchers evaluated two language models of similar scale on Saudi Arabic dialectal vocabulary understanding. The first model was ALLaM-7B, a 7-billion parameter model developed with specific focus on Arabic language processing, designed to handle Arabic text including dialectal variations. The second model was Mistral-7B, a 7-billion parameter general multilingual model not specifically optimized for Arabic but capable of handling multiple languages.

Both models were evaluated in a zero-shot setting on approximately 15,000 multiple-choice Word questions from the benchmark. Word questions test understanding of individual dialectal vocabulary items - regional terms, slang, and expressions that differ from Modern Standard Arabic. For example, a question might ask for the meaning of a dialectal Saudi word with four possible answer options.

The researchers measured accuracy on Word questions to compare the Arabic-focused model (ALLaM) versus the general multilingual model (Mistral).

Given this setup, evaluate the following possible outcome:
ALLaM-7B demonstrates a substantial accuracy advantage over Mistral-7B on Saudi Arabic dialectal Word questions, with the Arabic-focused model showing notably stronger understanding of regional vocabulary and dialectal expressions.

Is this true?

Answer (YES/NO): NO